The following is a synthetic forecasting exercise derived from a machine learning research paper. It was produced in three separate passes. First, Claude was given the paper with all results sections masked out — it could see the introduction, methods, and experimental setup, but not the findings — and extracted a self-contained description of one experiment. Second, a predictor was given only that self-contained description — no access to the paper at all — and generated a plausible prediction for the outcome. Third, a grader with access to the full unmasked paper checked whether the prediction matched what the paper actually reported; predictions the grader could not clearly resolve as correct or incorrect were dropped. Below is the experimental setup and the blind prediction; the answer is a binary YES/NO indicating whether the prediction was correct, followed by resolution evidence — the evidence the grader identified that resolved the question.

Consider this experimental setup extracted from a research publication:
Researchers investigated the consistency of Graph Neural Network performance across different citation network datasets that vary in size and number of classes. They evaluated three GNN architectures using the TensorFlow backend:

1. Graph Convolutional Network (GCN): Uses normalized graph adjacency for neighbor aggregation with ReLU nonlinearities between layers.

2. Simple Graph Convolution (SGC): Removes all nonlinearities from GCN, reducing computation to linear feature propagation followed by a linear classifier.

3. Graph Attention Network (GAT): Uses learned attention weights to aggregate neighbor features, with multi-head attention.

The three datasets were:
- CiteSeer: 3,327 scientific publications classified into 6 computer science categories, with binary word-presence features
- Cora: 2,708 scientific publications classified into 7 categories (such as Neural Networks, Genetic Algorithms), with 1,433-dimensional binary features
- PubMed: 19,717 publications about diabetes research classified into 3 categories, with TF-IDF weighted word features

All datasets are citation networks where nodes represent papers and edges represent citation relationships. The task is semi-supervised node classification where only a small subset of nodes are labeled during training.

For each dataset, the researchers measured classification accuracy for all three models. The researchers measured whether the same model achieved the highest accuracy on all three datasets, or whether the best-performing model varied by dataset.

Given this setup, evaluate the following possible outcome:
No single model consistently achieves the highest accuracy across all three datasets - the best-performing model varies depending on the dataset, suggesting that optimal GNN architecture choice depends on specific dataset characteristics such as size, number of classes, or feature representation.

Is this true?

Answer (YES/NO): YES